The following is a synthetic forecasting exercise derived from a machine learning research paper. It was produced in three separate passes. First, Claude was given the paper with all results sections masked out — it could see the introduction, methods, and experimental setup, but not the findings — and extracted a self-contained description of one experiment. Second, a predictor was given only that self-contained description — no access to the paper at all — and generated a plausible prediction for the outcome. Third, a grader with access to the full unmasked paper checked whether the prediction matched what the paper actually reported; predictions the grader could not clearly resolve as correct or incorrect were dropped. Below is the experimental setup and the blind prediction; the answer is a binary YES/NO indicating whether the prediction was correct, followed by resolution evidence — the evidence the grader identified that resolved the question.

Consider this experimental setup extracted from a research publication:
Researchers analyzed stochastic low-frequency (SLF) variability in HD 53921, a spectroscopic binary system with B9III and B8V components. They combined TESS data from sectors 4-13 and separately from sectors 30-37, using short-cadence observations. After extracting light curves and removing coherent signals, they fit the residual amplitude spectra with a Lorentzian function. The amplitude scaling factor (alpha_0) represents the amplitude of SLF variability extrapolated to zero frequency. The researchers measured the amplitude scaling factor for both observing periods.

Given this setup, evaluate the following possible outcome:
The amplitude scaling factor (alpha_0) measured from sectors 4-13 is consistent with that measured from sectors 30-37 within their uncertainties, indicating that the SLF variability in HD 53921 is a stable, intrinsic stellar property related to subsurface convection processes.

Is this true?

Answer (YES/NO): NO